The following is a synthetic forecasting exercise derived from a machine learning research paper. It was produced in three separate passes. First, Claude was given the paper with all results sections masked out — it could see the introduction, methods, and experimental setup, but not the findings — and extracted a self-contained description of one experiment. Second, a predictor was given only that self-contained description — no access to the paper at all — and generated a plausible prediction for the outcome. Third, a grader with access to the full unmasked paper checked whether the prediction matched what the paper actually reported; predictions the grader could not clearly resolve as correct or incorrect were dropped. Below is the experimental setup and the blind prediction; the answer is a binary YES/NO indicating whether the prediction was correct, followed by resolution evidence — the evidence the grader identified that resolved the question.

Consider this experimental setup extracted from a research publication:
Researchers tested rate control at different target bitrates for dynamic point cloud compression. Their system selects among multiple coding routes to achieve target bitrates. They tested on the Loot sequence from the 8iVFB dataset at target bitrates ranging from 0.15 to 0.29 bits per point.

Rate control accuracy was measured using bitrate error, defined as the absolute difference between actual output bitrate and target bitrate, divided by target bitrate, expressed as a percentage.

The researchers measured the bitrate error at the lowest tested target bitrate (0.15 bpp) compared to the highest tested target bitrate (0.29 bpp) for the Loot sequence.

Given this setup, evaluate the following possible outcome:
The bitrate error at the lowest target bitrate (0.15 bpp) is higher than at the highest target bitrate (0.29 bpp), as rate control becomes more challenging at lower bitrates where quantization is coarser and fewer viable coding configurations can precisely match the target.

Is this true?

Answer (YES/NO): NO